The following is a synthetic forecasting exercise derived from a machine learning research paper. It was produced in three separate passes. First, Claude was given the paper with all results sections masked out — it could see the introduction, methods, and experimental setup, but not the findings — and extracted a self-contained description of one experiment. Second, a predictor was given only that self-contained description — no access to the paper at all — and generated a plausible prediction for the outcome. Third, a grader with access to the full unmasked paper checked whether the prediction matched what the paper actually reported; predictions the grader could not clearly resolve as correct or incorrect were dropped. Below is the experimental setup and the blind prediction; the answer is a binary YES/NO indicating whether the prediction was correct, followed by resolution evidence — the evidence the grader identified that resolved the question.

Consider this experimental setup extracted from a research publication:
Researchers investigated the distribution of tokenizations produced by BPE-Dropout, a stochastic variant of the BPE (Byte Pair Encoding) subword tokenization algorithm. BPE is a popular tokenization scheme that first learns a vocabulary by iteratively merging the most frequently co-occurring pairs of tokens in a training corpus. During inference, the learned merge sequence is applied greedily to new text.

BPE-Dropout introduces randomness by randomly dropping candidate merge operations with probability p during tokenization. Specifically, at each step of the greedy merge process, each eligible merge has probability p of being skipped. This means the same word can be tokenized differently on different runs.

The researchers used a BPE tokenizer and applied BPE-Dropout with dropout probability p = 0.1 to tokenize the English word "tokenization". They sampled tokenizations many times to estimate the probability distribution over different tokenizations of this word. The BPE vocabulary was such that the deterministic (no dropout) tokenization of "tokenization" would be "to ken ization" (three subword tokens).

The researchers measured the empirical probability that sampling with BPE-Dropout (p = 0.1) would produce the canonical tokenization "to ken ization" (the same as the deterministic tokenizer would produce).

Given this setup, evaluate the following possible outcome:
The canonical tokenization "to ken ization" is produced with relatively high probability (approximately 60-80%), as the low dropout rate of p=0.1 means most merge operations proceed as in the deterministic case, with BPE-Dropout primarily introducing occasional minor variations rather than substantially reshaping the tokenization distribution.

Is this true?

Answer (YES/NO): NO